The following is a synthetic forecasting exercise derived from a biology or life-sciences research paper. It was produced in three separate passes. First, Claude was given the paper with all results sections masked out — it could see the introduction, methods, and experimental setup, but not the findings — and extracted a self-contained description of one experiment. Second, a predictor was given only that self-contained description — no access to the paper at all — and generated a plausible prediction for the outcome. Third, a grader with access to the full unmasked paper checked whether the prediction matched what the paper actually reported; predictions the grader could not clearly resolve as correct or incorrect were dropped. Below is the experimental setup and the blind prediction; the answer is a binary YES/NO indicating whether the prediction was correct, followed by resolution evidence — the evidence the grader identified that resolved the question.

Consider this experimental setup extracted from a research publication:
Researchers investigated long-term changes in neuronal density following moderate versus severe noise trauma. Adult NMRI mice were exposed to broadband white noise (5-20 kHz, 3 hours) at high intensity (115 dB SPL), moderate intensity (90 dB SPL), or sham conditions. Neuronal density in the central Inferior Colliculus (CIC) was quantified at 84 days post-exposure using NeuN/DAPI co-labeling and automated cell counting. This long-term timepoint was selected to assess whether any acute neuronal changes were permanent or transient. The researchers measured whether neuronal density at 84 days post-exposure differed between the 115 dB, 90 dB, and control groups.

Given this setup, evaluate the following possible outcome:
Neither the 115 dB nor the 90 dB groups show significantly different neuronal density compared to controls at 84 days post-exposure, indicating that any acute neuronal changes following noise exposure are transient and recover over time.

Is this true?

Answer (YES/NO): NO